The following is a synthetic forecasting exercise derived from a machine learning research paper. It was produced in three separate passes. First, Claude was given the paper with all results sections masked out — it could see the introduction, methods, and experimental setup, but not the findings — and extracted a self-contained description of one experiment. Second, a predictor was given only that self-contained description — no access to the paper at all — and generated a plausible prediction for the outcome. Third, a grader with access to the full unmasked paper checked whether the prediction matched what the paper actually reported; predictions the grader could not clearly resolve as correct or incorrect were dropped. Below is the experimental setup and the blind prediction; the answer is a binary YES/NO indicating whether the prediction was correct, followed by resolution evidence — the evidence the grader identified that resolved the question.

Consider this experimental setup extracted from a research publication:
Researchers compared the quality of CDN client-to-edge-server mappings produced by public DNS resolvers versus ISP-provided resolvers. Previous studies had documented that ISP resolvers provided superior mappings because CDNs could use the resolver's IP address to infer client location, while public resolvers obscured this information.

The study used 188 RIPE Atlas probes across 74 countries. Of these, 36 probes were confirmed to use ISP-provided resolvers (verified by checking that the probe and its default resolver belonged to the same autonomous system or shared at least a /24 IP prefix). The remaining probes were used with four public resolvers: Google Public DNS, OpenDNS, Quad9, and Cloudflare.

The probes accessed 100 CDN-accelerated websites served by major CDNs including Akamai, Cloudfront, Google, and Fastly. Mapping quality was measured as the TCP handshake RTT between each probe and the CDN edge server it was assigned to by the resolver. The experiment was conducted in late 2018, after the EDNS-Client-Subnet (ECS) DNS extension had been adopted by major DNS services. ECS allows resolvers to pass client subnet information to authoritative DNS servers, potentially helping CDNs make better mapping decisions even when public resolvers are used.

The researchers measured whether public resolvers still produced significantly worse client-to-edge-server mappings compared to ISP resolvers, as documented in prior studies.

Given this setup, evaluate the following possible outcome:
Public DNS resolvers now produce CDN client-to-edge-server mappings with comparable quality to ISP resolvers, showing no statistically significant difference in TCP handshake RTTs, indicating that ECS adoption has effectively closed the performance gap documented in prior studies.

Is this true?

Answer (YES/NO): NO